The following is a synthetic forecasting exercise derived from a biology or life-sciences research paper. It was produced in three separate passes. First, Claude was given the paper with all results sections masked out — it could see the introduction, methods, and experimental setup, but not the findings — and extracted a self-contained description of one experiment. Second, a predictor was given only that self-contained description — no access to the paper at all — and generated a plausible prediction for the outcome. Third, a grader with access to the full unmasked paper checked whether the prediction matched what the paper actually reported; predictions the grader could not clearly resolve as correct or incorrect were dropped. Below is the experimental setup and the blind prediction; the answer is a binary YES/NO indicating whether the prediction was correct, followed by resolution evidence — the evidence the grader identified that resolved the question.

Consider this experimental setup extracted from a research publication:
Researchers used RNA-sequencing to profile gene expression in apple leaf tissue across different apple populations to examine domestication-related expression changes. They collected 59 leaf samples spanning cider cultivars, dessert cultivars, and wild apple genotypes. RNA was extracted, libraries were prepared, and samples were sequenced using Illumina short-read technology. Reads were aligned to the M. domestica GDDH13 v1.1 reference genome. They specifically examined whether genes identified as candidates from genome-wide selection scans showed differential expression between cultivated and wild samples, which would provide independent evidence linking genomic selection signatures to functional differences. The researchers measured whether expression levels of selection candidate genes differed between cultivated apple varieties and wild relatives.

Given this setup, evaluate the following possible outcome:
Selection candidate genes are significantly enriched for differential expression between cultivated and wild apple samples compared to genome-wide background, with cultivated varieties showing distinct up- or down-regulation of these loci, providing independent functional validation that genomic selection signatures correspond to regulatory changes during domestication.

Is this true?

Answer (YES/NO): YES